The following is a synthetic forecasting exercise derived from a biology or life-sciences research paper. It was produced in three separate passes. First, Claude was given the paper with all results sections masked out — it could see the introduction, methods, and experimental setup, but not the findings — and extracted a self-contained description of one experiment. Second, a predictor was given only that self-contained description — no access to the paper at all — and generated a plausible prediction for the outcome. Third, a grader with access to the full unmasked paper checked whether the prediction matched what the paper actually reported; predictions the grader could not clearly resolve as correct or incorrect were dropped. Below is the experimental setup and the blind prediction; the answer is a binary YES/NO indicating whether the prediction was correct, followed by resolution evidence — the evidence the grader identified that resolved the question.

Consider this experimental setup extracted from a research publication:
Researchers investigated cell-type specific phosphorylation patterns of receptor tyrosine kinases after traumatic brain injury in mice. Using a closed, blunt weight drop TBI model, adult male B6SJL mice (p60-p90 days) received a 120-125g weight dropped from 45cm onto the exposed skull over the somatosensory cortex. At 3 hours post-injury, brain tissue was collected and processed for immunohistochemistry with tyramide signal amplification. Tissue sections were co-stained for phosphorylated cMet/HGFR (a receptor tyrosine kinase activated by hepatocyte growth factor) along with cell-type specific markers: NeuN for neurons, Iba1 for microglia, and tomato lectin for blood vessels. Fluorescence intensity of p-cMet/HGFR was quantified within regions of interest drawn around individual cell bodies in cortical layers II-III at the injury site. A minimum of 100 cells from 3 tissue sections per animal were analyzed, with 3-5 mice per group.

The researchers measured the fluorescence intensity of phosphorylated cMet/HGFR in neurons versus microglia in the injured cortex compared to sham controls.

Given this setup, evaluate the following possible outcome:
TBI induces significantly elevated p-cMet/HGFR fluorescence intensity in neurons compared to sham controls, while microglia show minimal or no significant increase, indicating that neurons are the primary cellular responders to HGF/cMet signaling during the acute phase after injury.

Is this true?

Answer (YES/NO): NO